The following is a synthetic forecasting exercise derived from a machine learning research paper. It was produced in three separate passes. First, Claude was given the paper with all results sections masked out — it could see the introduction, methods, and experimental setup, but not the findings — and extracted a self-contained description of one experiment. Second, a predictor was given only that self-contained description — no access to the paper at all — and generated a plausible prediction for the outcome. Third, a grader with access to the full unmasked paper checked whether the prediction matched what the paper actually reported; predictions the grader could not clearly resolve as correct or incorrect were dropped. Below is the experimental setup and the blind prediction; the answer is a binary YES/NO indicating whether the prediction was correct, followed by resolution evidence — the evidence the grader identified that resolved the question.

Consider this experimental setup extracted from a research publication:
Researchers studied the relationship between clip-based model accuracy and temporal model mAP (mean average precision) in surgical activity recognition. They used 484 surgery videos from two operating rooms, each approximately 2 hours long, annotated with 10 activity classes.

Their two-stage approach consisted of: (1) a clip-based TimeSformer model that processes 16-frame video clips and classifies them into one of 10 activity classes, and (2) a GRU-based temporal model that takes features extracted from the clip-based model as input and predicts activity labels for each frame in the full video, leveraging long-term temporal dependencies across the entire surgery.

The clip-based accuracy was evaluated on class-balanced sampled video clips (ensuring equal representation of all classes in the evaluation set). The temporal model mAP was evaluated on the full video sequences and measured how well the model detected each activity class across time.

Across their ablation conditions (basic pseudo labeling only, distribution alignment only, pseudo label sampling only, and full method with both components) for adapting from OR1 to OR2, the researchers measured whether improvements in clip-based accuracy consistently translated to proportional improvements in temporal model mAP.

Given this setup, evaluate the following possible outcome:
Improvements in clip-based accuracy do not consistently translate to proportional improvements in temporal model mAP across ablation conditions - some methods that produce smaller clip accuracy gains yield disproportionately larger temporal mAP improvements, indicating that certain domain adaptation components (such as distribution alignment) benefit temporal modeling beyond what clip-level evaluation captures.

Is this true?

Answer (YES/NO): NO